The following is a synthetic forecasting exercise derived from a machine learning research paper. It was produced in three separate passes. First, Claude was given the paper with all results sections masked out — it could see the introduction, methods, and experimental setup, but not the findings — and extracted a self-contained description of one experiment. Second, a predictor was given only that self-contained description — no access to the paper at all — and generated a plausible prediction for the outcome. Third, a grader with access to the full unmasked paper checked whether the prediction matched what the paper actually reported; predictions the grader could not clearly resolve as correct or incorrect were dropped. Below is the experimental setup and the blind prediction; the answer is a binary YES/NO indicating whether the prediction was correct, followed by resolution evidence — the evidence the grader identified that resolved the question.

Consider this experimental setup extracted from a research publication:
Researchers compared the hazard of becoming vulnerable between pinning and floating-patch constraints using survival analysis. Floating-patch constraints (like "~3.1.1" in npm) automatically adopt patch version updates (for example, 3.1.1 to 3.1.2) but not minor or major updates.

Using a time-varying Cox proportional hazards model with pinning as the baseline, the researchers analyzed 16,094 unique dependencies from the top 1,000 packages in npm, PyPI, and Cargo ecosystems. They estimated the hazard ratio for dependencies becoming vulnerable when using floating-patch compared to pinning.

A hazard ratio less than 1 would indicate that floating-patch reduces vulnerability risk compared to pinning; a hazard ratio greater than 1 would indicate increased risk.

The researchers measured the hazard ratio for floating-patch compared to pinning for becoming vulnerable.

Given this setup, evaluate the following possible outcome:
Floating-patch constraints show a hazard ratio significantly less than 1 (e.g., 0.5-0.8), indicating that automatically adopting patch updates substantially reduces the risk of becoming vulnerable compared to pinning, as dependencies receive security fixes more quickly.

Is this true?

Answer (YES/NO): NO